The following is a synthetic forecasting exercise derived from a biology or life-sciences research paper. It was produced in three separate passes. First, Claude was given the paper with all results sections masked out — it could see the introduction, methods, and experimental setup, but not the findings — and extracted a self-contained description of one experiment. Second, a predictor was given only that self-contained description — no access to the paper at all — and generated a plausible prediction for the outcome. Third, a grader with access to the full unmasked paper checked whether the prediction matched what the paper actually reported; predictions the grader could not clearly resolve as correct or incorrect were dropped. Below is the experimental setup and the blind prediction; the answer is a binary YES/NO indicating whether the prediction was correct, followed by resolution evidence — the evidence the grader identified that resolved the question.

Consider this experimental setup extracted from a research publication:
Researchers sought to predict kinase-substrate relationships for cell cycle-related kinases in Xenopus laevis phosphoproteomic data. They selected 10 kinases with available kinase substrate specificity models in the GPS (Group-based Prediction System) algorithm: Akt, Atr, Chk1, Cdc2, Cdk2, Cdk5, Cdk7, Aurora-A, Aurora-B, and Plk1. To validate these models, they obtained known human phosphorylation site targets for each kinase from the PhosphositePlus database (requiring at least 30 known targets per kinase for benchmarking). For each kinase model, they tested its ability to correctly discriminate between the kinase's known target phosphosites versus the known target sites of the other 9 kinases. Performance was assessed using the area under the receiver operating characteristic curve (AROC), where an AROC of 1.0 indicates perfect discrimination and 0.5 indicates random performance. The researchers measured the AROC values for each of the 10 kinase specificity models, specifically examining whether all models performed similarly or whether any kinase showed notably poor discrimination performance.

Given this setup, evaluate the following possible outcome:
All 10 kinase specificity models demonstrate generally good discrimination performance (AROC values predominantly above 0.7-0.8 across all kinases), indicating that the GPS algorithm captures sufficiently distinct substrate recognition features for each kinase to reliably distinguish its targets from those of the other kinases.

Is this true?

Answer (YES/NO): NO